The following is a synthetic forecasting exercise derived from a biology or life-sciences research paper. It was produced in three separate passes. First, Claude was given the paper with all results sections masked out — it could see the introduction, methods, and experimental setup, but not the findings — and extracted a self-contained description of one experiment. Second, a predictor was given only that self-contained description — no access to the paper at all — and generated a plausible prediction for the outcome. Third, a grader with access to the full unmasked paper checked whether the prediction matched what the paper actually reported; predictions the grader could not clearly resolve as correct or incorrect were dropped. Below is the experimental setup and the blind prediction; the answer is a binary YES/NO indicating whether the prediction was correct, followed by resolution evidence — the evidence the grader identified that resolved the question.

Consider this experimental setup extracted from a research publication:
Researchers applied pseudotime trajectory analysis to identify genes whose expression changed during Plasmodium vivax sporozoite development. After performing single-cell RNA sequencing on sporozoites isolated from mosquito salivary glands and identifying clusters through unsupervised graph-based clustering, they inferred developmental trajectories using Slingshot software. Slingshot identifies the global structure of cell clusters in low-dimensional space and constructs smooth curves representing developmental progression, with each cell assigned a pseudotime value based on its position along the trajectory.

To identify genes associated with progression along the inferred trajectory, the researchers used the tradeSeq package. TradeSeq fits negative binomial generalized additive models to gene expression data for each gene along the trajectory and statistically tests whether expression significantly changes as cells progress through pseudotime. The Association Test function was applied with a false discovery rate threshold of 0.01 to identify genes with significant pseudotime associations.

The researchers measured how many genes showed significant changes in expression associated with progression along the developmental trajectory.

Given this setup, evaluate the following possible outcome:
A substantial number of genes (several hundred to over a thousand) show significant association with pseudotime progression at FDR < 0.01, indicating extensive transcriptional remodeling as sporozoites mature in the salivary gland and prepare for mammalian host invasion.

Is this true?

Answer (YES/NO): YES